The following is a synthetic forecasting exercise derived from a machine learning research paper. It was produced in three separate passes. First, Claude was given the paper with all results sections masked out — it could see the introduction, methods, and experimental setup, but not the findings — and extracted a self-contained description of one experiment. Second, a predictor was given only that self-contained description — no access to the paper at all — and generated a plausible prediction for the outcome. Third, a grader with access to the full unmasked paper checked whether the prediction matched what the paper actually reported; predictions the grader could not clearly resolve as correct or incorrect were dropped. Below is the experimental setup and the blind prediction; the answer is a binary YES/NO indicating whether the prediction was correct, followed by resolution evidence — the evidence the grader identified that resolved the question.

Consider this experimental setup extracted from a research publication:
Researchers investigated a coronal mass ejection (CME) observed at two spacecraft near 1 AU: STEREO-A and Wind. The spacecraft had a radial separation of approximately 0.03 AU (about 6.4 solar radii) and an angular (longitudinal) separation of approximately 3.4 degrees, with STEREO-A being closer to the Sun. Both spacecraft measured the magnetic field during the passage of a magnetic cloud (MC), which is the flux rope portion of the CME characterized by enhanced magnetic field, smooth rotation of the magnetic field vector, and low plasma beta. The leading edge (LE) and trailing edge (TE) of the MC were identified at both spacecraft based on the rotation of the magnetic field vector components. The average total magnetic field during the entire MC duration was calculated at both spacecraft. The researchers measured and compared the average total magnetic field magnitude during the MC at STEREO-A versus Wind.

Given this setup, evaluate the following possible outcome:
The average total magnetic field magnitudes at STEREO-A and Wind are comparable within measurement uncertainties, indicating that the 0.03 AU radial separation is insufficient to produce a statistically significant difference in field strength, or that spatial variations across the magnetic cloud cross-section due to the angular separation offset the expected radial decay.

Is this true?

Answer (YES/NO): YES